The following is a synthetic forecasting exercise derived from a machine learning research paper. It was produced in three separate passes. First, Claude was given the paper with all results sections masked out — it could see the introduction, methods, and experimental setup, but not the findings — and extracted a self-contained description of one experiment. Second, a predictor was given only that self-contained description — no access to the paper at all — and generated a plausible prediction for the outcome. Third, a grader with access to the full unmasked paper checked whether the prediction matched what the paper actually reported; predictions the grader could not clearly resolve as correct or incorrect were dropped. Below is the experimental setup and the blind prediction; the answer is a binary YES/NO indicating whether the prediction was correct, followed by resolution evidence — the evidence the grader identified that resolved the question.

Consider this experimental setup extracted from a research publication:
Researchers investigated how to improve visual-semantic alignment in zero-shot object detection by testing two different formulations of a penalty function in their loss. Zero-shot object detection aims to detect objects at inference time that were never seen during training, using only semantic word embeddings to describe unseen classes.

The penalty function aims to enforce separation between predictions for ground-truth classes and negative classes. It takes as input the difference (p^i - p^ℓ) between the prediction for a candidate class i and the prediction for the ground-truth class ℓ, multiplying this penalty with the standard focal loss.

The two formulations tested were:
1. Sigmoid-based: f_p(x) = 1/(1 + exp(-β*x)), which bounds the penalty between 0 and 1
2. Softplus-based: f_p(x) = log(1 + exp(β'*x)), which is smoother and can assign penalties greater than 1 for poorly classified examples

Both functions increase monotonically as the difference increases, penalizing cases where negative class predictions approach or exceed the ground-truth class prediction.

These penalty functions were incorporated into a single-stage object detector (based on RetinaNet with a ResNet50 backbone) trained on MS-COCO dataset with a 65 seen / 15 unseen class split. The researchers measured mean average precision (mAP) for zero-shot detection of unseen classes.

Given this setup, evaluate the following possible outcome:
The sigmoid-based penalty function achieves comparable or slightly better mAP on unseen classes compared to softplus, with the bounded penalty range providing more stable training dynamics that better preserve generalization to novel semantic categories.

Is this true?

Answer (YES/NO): YES